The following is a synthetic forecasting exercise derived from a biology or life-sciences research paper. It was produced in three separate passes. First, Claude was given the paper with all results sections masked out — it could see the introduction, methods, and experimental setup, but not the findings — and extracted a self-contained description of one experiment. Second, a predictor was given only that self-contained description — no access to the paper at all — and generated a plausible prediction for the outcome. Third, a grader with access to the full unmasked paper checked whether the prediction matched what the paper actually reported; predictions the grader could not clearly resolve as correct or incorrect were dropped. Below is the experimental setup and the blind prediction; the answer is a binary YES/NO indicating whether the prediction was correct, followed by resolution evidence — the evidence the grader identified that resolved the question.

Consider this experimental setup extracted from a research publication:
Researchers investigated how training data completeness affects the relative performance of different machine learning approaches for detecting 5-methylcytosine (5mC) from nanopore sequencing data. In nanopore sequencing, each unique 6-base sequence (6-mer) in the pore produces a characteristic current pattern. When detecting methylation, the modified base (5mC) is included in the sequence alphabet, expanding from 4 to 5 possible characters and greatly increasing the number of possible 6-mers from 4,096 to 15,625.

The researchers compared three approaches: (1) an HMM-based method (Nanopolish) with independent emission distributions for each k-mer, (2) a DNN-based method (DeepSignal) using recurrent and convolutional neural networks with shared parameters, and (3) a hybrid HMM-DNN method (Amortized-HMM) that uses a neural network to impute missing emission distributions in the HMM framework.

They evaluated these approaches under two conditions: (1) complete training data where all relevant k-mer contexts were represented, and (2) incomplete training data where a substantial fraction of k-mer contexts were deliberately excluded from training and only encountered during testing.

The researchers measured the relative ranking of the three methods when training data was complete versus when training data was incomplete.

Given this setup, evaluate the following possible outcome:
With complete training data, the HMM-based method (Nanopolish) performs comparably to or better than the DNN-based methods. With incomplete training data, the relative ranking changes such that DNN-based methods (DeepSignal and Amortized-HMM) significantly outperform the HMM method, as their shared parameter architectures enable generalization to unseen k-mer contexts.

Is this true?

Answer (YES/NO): NO